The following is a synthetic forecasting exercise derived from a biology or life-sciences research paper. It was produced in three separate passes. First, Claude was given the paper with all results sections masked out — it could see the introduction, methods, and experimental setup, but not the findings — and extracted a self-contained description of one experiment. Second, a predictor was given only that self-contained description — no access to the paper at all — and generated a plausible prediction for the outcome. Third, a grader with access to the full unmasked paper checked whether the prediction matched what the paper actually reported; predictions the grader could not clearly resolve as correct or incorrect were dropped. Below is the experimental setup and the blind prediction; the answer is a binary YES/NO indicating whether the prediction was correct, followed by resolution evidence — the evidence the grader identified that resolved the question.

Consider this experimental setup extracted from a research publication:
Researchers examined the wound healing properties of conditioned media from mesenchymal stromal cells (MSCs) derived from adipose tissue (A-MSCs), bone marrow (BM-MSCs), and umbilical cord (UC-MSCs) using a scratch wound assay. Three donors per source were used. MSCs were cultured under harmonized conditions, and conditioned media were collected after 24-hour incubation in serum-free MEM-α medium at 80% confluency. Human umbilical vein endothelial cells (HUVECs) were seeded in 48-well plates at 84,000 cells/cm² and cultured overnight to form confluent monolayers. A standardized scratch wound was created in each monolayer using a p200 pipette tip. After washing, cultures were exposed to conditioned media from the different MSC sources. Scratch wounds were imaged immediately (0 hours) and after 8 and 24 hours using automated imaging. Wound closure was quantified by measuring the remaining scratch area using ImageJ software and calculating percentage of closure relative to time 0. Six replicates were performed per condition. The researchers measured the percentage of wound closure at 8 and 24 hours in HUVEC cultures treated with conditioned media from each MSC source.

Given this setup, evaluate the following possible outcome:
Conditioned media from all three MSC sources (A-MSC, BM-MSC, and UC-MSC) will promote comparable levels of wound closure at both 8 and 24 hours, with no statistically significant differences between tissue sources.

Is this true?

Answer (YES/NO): NO